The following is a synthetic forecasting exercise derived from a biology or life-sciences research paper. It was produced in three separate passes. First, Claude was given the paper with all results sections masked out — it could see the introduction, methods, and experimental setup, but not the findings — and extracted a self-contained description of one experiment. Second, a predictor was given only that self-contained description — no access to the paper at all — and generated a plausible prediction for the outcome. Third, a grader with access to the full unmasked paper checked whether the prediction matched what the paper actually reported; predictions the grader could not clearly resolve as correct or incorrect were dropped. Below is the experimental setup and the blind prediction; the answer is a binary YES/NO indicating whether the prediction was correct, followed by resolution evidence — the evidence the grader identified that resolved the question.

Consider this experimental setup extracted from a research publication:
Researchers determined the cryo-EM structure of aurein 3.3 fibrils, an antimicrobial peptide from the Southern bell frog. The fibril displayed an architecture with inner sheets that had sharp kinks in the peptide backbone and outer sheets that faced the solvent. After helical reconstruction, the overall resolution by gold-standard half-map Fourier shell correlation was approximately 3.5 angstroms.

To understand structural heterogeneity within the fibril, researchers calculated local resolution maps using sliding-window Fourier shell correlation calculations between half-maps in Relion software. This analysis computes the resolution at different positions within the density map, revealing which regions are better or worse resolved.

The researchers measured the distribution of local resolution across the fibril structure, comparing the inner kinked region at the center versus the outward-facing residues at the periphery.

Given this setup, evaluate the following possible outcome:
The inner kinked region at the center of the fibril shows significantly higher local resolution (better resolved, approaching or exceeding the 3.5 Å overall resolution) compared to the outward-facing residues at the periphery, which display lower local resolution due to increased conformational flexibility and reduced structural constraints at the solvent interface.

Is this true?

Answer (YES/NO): YES